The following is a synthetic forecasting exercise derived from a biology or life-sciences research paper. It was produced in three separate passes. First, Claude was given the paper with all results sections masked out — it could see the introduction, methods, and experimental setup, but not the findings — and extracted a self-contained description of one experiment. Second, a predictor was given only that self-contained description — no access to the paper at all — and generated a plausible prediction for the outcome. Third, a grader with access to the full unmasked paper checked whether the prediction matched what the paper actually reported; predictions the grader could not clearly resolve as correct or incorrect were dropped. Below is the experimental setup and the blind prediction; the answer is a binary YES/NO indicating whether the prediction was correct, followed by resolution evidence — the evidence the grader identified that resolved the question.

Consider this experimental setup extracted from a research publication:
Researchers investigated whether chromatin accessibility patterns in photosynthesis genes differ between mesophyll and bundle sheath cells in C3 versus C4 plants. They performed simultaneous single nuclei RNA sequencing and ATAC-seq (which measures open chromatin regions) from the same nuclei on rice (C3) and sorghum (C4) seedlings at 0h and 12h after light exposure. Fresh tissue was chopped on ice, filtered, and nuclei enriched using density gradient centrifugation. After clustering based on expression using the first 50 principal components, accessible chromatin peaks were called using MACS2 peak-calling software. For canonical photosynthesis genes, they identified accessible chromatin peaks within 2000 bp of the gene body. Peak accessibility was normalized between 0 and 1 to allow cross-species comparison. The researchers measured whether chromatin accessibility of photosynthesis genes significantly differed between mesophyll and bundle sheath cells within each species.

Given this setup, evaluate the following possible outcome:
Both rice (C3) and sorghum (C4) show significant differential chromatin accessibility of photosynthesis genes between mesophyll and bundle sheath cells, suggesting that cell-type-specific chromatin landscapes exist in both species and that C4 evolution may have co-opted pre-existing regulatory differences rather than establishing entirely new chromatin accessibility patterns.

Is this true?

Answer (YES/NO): YES